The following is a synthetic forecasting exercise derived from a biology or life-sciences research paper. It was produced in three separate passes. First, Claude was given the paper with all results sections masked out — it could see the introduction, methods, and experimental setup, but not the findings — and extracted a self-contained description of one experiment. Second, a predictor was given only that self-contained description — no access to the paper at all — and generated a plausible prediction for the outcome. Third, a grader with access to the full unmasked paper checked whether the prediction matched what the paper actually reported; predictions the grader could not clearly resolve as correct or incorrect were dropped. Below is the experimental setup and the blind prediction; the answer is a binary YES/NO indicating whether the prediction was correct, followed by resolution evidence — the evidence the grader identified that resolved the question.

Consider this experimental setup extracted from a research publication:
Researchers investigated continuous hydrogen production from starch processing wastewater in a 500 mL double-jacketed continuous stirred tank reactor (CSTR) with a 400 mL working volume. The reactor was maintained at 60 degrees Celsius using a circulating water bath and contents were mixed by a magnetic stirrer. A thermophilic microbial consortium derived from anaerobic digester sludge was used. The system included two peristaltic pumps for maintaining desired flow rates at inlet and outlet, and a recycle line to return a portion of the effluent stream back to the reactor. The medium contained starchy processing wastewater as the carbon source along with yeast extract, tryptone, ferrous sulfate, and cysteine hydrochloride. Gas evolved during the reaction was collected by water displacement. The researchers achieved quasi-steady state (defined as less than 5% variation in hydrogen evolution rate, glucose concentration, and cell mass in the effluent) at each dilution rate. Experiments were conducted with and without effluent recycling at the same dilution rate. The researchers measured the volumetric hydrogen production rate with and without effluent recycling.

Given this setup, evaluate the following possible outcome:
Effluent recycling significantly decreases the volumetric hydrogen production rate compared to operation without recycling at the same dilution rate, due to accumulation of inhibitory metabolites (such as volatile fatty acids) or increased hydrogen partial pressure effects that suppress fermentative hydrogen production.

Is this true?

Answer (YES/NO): NO